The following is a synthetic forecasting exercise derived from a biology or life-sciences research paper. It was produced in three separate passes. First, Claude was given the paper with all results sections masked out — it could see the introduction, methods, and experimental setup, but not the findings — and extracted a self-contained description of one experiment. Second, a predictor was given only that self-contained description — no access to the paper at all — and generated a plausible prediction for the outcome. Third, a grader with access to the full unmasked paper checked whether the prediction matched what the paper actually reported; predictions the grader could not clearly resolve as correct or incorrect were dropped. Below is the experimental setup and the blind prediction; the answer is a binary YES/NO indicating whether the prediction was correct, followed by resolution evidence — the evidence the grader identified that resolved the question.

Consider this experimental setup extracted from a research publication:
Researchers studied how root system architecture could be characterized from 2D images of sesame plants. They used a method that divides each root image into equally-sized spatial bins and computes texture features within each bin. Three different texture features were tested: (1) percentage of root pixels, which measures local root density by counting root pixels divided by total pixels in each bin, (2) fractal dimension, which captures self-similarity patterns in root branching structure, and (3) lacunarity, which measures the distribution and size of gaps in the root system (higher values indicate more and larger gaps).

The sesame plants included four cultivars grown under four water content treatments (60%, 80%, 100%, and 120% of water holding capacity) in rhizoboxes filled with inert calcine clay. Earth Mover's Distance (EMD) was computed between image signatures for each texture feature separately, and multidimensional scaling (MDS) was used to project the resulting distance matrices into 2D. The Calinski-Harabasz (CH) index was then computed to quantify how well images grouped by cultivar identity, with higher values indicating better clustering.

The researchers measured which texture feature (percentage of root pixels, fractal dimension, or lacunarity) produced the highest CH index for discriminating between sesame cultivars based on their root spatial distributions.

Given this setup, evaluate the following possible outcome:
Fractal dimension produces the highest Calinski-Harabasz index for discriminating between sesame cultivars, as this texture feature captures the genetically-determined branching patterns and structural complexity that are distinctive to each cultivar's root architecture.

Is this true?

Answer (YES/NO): YES